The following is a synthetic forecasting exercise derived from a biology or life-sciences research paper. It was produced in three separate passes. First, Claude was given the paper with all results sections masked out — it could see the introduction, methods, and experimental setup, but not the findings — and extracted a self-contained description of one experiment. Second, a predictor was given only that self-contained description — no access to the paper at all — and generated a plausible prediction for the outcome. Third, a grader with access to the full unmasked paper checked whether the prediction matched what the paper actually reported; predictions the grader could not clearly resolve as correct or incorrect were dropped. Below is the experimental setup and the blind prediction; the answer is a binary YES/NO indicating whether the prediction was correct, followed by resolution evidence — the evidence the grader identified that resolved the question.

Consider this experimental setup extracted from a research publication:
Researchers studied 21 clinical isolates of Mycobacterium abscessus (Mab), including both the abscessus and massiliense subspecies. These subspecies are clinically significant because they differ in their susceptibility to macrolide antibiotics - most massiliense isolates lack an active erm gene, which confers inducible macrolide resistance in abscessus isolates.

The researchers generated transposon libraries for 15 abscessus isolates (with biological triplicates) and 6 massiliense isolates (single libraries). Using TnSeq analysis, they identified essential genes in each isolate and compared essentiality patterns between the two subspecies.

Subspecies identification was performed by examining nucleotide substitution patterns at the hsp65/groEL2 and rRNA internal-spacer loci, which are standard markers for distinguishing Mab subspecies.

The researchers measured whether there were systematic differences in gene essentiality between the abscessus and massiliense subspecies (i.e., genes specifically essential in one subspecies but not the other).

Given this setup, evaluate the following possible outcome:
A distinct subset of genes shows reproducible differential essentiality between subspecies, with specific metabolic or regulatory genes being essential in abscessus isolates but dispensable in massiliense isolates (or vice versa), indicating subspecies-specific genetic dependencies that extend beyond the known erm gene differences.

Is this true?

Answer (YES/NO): YES